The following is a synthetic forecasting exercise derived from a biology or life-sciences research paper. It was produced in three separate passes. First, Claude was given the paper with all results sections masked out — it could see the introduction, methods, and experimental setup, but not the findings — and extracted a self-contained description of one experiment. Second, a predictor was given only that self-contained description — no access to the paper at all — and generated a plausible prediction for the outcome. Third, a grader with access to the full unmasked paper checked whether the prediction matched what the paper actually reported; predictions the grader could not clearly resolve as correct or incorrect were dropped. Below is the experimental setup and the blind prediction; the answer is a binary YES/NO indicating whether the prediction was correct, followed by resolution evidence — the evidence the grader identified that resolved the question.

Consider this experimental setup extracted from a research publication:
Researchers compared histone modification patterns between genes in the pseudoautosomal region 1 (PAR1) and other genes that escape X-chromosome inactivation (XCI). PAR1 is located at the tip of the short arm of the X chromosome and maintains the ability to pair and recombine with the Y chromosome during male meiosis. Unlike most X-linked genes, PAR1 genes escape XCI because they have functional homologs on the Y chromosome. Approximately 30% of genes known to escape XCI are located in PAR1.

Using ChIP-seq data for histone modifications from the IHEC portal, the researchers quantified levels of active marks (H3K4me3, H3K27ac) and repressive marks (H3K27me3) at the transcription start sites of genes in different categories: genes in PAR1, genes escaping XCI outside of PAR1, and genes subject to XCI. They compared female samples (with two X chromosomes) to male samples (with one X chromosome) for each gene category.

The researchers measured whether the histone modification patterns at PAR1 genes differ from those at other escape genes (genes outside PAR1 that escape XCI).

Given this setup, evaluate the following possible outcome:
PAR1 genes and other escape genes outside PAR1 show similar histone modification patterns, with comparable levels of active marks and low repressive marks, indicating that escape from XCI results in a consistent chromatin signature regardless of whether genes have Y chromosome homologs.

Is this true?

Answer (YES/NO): NO